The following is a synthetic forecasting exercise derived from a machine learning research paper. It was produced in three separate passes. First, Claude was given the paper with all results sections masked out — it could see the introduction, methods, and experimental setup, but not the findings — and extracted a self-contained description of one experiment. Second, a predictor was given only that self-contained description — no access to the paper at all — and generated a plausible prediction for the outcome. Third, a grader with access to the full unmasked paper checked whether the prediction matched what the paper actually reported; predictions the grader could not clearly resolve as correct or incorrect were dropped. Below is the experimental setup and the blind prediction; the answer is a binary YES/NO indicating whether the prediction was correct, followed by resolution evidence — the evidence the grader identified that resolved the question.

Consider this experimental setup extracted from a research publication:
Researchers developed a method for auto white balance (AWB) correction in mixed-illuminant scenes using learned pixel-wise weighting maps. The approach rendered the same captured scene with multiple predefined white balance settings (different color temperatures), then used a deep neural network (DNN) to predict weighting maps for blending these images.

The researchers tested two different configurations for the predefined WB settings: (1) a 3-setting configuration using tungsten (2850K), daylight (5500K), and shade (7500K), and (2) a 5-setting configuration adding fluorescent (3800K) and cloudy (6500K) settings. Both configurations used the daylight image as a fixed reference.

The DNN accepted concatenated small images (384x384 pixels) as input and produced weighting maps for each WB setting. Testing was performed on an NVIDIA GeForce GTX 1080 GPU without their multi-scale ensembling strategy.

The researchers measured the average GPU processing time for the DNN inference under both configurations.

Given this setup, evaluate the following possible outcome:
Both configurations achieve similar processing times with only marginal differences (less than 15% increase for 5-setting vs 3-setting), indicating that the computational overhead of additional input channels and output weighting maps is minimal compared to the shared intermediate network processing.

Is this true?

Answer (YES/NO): NO